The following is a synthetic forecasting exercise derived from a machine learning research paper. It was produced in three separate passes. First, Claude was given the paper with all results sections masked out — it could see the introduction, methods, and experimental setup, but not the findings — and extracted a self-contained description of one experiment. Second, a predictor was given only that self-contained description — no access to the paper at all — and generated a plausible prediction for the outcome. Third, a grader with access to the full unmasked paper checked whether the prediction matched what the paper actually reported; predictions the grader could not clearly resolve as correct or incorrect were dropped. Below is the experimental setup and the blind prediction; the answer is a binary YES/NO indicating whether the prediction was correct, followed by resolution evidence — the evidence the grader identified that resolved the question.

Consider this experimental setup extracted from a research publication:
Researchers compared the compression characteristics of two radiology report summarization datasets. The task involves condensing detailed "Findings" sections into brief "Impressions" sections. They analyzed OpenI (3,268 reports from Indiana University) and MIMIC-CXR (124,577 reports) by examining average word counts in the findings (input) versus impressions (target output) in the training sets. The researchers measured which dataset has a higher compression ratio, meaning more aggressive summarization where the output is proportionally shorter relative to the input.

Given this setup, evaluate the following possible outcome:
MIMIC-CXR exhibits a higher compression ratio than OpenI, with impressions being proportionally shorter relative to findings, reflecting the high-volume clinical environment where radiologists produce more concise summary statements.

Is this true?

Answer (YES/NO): NO